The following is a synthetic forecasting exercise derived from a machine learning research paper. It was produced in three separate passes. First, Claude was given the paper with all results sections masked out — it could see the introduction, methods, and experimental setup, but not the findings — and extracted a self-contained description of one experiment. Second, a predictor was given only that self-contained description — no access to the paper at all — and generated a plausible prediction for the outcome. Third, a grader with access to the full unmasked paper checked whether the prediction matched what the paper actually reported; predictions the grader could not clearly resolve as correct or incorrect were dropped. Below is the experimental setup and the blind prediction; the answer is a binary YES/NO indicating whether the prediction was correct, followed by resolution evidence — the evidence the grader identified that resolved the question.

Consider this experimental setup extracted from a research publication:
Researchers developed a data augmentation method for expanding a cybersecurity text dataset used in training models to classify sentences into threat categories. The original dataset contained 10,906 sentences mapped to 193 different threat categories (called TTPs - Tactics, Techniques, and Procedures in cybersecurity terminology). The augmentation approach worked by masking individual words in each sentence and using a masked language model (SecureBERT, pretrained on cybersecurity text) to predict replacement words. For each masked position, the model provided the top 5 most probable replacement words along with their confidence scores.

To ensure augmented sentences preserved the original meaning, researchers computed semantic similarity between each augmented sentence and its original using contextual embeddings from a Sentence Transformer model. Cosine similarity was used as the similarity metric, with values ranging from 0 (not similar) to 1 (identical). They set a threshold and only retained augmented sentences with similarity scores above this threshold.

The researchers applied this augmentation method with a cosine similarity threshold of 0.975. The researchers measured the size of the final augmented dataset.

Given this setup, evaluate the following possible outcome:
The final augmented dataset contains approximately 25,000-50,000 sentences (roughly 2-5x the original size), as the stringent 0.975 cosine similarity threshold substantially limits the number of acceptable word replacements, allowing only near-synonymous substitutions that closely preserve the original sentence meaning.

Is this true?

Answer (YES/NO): YES